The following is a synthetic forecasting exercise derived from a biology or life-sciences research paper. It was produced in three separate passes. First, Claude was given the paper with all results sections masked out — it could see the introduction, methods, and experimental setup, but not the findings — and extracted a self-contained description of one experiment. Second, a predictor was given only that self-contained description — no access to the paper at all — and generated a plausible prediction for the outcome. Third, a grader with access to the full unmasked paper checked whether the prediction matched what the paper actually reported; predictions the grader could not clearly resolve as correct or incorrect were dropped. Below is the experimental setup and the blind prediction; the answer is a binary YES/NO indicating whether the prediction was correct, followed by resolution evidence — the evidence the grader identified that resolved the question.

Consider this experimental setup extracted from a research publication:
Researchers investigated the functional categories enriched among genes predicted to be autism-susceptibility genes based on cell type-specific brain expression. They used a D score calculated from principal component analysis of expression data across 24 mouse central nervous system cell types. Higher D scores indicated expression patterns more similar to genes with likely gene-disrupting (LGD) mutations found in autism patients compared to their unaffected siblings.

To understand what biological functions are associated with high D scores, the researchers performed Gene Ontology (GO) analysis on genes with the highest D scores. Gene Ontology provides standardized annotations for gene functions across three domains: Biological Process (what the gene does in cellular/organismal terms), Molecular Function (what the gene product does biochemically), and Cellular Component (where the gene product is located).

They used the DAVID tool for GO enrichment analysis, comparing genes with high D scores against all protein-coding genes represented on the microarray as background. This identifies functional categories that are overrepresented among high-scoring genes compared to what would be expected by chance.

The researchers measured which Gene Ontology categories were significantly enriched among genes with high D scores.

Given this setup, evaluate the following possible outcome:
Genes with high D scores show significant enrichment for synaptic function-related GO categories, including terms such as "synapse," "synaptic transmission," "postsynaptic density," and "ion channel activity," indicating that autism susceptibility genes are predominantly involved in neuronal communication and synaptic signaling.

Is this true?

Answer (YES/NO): NO